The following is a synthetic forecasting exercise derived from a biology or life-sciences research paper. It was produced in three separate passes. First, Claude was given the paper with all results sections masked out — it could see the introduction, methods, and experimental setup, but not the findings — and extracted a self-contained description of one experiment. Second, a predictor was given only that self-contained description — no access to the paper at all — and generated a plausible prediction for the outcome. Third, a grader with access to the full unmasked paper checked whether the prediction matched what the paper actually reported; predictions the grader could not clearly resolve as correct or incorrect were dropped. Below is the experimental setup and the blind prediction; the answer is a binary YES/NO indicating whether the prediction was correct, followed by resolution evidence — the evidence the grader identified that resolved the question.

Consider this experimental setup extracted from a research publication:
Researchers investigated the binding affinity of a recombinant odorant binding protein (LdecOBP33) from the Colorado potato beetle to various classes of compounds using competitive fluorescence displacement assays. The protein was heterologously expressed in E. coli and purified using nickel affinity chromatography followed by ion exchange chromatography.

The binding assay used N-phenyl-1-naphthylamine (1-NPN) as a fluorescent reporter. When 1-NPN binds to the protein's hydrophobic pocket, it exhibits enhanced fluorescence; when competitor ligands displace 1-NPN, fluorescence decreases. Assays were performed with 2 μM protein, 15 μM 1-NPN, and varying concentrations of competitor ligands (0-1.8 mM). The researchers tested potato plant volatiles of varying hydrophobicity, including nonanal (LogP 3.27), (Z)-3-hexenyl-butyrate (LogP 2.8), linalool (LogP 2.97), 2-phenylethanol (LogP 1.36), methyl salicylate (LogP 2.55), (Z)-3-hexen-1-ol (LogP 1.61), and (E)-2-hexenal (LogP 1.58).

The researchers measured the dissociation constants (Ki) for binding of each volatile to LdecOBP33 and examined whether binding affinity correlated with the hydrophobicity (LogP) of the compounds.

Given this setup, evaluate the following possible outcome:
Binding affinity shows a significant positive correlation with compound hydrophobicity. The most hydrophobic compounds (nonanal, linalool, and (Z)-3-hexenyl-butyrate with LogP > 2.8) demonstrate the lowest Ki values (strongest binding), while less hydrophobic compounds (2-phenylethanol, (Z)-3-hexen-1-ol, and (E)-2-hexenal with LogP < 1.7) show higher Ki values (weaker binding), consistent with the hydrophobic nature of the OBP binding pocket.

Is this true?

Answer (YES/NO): YES